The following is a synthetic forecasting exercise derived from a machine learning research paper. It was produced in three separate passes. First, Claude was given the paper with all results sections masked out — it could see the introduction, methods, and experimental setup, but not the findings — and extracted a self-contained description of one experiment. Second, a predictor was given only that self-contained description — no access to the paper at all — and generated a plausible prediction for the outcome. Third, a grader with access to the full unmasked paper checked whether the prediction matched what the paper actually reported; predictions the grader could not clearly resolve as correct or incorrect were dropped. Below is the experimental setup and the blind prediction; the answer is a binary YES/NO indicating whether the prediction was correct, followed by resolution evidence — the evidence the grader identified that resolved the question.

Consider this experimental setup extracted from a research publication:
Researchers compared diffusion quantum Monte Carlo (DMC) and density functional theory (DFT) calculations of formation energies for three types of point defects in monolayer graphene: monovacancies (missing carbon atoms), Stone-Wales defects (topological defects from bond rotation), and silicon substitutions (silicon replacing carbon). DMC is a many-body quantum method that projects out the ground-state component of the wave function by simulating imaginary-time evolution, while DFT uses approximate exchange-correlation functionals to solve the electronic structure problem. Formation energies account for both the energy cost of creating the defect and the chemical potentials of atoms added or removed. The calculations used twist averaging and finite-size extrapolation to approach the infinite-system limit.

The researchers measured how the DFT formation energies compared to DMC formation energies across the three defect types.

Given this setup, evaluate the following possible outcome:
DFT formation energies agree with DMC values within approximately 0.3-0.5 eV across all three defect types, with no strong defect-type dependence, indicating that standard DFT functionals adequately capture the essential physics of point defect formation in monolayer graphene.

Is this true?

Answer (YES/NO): NO